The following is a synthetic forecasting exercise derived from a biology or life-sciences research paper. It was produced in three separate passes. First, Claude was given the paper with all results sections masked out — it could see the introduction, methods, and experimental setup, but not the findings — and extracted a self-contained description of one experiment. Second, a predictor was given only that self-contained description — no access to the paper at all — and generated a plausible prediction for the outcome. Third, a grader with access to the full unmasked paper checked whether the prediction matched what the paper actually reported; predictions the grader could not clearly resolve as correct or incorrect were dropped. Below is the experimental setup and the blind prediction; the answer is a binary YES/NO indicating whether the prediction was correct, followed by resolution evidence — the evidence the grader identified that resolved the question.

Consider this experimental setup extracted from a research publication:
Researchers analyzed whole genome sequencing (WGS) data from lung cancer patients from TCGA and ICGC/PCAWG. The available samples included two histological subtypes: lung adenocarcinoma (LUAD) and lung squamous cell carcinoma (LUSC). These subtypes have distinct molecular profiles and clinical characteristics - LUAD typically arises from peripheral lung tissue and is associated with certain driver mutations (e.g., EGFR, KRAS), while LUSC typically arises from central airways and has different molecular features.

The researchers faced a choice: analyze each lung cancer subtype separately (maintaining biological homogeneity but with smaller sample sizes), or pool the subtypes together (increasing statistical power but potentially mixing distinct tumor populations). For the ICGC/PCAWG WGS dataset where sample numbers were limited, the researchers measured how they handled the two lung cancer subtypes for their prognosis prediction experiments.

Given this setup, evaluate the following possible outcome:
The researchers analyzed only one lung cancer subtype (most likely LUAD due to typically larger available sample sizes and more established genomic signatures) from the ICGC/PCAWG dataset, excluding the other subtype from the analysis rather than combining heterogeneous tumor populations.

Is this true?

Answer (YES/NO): NO